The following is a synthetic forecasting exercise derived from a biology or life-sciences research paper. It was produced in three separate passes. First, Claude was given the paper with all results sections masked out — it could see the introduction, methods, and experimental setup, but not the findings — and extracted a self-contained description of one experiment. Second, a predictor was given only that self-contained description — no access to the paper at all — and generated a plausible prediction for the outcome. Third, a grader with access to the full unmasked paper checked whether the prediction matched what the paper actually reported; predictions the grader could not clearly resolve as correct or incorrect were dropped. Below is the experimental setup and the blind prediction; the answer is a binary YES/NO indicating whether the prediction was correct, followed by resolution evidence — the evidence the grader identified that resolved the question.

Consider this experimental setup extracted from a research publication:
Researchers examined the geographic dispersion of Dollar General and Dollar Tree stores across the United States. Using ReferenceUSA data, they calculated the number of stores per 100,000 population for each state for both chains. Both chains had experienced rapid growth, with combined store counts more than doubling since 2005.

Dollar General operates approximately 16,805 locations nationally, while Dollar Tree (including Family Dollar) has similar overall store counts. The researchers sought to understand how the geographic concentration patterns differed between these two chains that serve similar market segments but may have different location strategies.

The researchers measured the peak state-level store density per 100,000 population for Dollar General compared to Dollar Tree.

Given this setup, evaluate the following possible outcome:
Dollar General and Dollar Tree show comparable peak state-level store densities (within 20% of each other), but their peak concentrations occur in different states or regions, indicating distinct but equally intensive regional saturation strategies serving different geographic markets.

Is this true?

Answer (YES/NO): NO